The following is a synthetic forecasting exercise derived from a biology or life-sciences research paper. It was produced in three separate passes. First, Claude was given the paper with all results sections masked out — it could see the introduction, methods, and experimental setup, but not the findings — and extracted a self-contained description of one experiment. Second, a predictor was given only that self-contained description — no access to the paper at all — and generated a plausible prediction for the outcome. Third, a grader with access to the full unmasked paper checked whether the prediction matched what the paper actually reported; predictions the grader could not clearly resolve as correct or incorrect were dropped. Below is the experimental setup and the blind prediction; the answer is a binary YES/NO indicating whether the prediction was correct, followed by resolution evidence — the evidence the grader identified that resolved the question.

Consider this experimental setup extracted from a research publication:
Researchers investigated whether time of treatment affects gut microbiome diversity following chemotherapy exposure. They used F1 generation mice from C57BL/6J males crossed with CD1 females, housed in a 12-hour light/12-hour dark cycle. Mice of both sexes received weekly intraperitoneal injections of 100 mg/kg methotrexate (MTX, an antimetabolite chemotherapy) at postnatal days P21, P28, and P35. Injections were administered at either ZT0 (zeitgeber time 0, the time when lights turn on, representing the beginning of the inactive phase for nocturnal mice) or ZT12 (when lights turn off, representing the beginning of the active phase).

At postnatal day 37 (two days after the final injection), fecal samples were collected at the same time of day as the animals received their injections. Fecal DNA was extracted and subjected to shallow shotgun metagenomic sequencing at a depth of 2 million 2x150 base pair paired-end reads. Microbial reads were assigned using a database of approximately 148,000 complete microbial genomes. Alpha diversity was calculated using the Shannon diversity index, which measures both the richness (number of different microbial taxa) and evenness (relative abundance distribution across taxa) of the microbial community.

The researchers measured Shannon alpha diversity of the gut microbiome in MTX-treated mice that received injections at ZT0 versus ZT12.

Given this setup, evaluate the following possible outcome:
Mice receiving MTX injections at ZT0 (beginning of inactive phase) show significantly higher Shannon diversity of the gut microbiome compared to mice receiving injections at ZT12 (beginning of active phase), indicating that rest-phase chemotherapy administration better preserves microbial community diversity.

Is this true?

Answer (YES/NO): YES